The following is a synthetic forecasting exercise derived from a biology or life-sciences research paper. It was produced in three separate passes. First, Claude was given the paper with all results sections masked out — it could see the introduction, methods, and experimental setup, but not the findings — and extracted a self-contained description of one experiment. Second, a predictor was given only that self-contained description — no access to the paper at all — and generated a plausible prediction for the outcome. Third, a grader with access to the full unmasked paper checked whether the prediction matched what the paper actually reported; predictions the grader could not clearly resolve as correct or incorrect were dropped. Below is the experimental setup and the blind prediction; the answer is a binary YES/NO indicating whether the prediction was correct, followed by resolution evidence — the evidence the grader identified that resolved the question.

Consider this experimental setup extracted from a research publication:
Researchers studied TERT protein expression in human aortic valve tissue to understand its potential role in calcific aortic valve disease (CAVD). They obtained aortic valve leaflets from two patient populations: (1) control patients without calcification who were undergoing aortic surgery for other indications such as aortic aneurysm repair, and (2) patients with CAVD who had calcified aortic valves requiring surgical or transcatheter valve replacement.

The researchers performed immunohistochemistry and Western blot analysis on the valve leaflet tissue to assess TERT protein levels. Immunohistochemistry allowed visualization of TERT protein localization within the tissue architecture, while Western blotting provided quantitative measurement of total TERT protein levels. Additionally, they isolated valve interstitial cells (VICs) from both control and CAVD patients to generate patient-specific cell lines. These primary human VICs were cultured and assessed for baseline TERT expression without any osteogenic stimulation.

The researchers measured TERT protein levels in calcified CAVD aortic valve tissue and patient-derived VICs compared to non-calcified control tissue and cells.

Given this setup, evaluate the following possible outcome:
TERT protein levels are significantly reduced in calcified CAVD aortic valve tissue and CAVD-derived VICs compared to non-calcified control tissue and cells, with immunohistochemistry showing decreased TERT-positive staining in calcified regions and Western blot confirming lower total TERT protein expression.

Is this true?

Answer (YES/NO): NO